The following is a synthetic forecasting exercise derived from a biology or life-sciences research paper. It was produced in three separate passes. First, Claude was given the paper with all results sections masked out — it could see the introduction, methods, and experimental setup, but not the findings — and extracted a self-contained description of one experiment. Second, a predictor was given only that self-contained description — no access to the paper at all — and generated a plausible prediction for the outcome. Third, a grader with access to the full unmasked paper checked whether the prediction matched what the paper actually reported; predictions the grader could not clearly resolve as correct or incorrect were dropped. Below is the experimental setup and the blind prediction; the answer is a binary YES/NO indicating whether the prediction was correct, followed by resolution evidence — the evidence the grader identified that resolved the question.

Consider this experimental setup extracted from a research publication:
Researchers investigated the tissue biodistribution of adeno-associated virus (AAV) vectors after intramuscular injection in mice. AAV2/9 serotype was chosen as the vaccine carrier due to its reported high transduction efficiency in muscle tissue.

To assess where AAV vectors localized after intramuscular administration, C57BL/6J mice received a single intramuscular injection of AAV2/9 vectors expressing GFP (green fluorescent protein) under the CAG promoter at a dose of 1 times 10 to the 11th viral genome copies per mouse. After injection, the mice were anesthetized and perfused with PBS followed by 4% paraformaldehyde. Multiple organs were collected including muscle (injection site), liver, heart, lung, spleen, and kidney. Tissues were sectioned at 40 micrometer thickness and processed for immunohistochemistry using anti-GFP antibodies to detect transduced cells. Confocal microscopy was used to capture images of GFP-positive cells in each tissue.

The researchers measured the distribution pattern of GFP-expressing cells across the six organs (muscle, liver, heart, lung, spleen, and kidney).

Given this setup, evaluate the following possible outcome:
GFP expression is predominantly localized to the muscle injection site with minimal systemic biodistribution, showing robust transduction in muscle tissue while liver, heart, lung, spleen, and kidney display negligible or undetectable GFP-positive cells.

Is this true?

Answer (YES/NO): NO